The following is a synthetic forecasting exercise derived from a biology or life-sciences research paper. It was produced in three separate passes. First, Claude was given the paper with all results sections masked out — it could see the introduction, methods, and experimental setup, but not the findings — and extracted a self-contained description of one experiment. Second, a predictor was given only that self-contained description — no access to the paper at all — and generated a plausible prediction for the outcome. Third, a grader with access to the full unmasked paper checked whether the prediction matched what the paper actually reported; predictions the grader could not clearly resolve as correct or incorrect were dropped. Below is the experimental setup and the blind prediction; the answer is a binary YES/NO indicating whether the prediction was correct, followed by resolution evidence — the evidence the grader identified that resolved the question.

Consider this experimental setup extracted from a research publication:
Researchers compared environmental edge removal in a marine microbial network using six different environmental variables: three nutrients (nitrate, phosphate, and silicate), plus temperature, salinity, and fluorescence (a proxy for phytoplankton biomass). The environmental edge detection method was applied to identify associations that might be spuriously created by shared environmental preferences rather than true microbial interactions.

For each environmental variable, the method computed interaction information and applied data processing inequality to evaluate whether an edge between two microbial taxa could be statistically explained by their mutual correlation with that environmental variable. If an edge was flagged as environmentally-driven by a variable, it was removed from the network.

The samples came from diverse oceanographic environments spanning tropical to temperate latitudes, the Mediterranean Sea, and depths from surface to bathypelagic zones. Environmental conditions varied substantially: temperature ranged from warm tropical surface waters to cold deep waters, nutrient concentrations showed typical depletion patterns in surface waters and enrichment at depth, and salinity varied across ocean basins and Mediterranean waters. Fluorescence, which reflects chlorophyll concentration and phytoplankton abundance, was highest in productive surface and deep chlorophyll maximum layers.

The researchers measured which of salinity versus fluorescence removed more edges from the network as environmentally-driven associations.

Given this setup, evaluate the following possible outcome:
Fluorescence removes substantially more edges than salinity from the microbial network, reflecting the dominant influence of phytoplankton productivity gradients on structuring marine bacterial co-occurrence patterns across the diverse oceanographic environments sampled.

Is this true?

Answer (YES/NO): NO